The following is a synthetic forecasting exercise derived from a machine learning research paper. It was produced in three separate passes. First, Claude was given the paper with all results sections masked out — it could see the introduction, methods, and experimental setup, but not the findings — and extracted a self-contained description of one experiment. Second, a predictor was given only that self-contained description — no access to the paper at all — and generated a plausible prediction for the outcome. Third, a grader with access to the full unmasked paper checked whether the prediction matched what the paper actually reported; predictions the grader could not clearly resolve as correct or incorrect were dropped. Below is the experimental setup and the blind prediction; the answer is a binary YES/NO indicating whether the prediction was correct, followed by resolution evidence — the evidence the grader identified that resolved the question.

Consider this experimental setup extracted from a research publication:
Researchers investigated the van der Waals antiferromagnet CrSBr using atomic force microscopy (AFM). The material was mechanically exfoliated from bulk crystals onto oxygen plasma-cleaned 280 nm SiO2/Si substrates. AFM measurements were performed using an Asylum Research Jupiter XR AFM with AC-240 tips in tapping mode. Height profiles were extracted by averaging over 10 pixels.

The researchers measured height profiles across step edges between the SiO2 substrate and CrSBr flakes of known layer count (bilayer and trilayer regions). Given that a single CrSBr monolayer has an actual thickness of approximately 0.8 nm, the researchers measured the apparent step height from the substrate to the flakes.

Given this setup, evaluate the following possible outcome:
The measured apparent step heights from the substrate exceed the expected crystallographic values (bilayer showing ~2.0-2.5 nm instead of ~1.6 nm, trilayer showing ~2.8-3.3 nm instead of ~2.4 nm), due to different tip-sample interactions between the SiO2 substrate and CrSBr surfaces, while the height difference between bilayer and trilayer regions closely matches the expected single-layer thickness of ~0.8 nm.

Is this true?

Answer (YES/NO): YES